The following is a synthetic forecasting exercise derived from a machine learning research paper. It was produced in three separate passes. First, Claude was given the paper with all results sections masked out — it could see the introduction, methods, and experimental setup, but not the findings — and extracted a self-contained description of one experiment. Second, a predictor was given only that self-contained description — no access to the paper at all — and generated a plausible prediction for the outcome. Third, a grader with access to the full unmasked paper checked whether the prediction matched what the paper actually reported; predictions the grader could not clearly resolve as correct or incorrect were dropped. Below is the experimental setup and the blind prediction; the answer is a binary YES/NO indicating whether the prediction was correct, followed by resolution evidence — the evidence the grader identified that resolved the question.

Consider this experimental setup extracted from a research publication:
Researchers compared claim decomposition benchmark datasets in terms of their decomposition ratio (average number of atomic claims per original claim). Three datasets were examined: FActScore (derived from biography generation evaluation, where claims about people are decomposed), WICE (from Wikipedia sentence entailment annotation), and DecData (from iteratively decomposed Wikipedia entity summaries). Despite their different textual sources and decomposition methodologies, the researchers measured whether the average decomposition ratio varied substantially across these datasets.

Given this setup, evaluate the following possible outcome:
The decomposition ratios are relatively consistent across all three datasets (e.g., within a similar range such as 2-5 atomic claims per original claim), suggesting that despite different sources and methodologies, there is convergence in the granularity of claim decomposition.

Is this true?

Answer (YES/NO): NO